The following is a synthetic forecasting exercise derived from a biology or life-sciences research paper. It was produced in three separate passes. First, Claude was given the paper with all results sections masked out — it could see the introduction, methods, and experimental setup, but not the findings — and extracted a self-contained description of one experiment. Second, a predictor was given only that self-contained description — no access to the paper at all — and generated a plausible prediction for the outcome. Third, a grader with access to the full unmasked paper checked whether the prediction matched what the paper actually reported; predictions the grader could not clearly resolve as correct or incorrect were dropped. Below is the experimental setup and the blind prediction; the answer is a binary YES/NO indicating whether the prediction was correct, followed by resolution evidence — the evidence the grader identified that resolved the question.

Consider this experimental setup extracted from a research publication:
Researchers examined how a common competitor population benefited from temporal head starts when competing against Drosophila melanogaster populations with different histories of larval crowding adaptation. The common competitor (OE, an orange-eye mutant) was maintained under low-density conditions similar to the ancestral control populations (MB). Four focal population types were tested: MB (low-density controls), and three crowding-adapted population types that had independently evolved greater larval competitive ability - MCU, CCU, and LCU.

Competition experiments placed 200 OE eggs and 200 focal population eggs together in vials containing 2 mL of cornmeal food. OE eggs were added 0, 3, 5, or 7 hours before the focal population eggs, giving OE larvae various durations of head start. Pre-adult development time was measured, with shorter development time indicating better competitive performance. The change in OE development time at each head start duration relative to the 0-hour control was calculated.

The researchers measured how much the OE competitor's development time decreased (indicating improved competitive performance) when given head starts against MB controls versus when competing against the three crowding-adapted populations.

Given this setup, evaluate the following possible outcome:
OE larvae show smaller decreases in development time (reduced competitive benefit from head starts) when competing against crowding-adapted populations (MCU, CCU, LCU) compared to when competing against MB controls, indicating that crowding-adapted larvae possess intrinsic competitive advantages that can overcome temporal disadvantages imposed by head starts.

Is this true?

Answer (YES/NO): NO